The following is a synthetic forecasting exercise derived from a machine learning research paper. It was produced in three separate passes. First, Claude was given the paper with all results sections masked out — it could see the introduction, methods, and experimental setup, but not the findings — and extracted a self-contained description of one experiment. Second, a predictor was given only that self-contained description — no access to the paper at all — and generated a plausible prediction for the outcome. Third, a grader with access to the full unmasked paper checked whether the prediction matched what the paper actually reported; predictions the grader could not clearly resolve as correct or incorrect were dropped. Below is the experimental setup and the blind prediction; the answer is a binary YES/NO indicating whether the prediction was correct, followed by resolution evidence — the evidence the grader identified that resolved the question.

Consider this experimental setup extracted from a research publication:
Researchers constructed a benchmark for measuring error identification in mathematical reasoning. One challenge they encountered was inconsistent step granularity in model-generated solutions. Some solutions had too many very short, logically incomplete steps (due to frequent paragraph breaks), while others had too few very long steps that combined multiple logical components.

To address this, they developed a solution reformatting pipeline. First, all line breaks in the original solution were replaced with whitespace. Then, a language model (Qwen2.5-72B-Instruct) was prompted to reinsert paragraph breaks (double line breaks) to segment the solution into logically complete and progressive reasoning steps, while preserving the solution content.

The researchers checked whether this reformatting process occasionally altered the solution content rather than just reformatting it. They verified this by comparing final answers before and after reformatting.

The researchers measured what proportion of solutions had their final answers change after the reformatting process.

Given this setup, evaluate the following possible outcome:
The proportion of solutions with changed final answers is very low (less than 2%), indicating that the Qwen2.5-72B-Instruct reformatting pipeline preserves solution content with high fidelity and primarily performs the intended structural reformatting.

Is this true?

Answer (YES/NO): YES